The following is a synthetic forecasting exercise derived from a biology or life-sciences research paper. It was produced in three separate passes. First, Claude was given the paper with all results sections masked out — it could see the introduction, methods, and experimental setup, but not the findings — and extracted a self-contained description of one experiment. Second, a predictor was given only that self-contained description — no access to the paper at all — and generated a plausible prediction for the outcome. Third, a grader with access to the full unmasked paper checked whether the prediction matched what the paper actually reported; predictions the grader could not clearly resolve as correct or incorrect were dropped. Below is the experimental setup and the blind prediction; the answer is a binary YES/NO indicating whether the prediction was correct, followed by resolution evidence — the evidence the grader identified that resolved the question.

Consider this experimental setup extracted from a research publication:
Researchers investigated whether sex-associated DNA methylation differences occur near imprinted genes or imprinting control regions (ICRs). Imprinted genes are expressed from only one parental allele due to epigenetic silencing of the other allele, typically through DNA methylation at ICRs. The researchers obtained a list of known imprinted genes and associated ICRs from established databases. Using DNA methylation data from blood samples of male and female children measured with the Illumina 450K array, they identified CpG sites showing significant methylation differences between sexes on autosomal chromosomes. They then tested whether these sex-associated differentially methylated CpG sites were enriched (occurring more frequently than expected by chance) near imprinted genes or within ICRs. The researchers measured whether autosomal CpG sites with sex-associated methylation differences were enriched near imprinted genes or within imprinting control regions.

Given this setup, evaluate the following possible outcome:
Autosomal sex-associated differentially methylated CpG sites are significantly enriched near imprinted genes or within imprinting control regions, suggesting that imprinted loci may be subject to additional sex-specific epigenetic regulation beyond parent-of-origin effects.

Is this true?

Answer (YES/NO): YES